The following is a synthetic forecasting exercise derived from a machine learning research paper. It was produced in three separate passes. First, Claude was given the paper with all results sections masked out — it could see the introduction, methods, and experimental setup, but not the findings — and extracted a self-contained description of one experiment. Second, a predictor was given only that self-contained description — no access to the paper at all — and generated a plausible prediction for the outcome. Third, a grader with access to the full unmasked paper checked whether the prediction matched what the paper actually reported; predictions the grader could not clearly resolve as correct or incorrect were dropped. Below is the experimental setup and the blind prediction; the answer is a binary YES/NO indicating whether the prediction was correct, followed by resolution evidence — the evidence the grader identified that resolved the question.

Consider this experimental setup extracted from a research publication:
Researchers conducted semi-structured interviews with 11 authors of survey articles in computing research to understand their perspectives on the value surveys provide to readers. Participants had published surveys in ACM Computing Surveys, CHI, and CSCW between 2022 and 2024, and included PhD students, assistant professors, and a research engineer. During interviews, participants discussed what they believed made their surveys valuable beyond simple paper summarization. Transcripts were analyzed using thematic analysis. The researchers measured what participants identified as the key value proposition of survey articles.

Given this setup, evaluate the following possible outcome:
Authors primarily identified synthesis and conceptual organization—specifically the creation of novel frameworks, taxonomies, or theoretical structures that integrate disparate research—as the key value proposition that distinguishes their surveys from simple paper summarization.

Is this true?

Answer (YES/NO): NO